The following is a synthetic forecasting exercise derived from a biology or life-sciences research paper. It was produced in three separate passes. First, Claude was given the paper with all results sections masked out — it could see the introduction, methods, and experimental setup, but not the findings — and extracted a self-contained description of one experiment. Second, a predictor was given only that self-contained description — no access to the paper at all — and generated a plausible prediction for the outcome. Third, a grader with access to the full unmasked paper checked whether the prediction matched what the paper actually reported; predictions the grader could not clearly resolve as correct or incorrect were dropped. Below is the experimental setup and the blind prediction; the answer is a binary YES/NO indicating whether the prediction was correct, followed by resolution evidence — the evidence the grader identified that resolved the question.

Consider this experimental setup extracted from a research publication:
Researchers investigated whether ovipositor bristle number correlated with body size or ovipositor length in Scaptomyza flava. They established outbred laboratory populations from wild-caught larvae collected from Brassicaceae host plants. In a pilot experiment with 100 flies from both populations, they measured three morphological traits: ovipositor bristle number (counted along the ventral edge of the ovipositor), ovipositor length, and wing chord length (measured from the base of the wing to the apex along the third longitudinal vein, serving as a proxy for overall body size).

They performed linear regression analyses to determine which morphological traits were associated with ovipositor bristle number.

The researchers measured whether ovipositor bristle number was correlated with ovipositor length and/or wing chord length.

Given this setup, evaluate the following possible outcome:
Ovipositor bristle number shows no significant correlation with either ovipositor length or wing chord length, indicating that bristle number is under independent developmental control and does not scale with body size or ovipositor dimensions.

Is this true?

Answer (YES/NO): NO